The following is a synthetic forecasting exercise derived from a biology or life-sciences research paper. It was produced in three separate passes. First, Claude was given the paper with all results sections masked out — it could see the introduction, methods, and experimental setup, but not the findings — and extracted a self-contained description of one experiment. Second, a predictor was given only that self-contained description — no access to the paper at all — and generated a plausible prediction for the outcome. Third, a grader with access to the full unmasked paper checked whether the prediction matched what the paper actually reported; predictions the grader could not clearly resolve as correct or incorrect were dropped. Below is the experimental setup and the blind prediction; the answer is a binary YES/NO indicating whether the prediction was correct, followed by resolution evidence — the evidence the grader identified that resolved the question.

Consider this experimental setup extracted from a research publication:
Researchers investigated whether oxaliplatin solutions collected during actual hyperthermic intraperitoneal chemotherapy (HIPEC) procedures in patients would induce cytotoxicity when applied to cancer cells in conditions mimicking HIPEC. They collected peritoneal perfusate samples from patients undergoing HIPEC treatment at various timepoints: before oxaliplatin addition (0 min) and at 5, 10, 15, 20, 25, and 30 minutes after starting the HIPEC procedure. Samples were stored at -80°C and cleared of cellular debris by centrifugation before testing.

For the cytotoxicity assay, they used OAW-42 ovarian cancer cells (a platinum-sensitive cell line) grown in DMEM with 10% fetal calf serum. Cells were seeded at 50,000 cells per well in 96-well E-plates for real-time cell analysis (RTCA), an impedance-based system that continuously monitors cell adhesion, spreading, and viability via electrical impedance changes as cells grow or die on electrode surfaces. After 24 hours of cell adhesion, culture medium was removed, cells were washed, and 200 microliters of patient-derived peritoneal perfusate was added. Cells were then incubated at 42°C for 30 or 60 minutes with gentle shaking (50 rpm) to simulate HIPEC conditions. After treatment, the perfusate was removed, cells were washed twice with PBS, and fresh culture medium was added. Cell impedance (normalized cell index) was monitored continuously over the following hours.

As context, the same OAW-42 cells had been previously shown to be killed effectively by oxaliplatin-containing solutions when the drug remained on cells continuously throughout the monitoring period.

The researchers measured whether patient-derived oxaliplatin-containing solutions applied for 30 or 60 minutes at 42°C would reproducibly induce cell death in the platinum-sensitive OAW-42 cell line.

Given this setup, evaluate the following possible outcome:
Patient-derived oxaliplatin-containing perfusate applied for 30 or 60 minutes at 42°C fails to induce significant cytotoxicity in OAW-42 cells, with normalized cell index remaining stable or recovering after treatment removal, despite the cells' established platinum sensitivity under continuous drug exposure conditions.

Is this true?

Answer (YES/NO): NO